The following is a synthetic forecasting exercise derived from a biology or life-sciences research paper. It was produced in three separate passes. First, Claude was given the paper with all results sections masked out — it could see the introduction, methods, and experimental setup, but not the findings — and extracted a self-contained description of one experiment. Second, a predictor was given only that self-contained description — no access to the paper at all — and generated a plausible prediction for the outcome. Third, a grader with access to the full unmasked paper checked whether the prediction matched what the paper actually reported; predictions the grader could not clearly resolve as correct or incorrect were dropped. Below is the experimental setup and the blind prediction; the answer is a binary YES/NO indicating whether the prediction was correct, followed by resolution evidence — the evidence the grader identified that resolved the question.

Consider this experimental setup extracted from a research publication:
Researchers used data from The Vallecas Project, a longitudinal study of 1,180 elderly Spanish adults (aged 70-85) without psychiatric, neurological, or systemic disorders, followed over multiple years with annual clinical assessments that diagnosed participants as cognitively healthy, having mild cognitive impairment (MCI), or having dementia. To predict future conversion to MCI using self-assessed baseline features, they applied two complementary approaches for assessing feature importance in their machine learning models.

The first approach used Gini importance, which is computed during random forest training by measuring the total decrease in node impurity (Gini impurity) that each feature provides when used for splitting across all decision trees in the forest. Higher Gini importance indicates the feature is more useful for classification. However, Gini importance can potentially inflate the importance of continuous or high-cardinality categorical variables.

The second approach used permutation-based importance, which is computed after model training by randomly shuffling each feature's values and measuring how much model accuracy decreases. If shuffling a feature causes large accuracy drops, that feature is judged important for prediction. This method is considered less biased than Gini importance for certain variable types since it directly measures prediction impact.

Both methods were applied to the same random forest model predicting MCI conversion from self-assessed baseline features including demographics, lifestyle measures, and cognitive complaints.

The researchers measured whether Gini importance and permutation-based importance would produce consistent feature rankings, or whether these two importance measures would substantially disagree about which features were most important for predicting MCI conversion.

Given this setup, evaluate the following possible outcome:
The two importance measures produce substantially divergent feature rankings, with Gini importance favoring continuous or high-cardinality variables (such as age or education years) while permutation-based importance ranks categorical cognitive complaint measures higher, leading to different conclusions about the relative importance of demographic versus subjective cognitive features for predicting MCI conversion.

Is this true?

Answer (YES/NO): NO